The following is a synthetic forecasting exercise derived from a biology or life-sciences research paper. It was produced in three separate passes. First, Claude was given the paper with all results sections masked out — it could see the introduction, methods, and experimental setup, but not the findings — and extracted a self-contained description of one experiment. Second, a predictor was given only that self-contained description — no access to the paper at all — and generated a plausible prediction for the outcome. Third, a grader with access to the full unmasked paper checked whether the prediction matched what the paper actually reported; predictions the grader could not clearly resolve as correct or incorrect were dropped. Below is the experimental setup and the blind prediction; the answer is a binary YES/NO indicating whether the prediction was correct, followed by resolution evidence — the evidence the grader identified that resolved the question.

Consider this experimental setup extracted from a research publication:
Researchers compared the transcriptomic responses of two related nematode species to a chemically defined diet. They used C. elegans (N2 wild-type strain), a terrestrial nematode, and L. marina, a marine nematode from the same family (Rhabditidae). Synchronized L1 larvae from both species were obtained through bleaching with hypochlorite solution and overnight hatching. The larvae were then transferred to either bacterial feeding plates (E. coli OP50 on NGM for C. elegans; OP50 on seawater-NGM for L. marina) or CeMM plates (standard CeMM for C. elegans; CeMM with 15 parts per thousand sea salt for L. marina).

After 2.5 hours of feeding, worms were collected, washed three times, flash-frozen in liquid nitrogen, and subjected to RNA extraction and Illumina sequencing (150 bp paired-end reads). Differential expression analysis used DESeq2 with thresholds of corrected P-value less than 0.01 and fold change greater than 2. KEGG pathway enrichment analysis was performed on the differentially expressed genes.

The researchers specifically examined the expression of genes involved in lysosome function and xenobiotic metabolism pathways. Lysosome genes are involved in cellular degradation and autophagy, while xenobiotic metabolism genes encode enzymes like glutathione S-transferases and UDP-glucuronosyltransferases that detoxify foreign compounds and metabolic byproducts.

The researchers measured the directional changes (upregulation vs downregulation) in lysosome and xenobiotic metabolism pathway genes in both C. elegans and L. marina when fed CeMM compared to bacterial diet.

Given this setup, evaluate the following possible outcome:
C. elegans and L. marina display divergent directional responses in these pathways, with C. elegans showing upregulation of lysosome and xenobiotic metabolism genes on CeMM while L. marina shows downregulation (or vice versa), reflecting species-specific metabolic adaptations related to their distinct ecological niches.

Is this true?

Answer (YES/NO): YES